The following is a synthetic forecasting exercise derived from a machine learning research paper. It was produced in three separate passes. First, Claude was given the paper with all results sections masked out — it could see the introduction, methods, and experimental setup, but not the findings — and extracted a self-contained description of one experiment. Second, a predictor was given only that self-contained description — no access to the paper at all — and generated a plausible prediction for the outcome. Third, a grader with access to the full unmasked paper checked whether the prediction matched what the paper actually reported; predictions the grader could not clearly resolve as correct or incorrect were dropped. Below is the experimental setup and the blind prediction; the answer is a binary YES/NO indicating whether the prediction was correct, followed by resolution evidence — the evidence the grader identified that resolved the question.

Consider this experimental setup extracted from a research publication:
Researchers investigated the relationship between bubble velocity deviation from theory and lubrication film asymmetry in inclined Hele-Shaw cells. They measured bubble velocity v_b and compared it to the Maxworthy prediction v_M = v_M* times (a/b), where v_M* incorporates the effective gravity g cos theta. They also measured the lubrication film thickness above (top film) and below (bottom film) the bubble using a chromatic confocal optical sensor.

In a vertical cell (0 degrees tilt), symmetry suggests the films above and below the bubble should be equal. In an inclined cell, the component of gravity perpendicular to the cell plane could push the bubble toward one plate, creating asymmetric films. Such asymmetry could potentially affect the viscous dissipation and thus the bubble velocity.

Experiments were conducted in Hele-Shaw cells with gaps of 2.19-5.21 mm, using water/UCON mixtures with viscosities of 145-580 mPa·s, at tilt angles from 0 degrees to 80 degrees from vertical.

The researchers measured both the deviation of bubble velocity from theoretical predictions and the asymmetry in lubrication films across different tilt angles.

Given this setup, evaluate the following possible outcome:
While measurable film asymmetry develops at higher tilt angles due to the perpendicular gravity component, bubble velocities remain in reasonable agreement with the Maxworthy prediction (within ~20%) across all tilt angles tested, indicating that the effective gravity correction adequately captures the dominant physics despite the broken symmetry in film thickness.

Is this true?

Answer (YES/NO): NO